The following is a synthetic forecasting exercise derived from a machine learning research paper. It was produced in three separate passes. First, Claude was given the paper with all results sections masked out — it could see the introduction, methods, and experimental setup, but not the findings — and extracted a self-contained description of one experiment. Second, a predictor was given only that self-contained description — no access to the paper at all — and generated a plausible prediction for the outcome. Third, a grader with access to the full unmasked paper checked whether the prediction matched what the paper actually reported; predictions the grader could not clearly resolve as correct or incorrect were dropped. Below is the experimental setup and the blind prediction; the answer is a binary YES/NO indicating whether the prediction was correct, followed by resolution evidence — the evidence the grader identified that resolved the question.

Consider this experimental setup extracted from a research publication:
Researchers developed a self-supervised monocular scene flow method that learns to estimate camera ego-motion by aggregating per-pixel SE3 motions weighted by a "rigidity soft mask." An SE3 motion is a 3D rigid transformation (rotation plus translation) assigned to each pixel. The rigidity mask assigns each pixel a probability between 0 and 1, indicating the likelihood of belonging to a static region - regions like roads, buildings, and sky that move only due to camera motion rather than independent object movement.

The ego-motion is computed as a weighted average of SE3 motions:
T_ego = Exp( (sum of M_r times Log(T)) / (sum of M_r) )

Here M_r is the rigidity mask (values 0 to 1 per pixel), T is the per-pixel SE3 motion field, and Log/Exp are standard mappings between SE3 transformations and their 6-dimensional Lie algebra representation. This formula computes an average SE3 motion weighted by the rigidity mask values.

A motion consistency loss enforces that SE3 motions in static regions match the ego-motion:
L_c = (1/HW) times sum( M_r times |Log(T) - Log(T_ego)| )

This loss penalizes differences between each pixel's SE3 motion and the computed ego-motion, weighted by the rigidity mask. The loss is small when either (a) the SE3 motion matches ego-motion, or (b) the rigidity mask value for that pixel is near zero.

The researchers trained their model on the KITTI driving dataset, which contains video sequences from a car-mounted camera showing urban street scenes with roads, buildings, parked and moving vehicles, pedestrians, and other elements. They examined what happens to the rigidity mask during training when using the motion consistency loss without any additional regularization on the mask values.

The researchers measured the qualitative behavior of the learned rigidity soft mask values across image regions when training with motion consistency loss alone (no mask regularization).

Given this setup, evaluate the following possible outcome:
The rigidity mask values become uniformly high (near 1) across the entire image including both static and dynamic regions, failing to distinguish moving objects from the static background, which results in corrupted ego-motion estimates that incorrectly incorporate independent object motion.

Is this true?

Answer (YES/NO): NO